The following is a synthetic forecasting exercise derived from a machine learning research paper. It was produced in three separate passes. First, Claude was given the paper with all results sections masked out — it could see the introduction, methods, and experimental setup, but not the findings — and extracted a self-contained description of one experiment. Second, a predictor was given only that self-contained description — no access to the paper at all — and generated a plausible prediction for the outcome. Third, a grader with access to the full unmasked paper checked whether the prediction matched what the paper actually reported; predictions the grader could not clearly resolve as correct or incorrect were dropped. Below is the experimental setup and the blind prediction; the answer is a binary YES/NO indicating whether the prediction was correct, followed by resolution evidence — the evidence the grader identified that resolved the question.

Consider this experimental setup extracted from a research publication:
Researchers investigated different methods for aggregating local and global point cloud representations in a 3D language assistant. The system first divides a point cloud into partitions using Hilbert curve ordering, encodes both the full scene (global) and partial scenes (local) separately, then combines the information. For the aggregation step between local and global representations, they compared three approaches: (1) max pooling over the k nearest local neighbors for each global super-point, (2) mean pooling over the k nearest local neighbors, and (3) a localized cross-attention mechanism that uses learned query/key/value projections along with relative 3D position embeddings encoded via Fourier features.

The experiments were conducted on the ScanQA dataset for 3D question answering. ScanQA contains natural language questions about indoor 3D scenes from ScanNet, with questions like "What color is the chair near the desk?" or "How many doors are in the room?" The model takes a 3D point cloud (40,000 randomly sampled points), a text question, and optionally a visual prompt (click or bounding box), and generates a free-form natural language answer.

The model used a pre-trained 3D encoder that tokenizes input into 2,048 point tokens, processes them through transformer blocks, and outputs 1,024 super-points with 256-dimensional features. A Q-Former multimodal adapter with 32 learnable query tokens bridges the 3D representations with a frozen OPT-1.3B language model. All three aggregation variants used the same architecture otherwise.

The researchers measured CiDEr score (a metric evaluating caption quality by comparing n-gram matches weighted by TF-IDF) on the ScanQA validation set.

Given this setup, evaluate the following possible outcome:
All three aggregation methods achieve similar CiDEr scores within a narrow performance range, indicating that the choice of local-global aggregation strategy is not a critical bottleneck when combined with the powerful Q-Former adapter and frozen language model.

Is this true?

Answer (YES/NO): NO